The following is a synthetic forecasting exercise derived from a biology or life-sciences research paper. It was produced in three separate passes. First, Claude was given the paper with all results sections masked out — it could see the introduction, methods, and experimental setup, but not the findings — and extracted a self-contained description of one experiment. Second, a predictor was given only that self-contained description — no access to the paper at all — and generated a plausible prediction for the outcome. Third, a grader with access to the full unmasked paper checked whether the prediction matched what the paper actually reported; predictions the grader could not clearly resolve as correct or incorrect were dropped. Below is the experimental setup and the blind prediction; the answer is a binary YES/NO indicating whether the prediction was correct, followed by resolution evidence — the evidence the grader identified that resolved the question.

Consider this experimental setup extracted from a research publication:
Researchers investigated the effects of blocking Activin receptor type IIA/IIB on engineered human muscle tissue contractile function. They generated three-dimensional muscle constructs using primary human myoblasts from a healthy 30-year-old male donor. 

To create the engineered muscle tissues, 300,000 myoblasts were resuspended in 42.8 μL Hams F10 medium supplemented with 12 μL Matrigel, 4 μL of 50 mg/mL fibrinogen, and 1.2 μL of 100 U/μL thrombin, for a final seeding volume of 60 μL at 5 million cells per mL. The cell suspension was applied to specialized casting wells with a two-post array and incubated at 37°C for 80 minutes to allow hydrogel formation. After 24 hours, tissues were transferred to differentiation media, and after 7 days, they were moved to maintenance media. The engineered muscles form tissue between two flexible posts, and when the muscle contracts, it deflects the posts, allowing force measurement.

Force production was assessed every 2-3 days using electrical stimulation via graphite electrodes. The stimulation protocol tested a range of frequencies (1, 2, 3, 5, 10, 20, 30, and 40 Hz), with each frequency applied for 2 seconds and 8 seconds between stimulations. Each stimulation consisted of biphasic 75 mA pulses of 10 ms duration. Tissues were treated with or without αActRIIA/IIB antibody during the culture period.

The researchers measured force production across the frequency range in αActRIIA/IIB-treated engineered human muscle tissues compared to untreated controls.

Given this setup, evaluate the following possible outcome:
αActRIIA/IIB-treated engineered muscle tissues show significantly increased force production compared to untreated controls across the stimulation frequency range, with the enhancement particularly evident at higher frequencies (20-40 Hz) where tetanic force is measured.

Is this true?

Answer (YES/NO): NO